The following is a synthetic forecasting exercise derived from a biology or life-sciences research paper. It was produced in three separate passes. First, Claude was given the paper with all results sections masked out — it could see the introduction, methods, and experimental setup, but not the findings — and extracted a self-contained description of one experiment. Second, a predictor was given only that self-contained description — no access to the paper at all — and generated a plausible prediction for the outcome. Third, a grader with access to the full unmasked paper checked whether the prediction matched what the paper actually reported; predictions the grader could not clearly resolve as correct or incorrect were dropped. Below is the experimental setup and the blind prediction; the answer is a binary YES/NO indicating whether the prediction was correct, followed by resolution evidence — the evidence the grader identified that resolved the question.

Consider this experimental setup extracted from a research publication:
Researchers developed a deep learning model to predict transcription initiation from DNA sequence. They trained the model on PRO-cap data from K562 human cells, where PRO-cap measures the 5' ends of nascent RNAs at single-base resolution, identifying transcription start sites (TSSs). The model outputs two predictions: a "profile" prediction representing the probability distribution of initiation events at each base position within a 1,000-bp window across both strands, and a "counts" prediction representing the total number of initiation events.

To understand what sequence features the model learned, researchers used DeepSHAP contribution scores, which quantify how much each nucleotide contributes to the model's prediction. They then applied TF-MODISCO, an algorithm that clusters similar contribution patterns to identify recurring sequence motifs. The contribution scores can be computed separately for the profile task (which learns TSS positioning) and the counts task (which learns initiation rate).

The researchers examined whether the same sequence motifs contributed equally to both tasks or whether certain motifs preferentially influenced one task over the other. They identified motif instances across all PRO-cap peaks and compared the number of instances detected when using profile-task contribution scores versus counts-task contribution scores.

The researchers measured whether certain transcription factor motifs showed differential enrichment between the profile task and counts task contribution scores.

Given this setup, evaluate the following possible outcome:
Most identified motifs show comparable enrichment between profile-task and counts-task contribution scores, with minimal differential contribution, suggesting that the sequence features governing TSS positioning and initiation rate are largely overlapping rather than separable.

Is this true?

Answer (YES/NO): NO